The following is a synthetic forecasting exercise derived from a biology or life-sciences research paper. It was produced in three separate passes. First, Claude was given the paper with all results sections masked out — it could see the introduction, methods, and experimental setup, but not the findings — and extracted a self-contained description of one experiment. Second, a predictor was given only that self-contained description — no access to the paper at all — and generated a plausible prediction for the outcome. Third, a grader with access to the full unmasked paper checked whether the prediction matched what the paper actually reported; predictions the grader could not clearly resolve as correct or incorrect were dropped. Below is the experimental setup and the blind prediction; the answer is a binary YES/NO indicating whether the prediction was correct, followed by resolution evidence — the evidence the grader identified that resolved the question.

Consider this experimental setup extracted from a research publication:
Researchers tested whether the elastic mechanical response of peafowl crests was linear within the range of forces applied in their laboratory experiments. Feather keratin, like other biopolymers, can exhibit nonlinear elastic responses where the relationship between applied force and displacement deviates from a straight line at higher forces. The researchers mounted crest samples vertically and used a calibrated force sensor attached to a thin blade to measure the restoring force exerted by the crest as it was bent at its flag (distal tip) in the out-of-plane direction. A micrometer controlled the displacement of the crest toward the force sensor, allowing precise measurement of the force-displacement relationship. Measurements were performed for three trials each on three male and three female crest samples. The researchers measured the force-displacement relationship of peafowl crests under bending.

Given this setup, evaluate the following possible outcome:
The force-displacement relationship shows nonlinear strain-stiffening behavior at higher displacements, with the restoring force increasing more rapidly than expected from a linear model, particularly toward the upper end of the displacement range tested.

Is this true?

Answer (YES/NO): NO